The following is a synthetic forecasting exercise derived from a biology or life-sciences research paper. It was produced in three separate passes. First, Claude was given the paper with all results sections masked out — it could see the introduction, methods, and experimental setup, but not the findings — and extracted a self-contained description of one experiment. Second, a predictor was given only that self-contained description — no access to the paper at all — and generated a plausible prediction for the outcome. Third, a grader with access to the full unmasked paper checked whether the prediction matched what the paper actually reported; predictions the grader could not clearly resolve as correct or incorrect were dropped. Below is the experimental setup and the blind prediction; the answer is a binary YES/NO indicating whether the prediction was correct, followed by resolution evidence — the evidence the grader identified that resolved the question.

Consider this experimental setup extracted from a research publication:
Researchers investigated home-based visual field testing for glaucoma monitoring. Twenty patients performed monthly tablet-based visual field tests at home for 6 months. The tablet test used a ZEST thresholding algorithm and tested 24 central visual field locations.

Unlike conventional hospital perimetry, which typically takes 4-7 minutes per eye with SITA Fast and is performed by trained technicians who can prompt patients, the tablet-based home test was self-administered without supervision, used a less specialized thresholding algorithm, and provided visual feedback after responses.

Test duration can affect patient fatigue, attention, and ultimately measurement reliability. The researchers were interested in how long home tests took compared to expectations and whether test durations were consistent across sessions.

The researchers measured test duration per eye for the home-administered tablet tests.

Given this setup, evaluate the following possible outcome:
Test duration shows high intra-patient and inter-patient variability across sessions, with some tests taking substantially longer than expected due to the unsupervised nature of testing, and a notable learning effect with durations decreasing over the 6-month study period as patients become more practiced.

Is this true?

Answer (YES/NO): NO